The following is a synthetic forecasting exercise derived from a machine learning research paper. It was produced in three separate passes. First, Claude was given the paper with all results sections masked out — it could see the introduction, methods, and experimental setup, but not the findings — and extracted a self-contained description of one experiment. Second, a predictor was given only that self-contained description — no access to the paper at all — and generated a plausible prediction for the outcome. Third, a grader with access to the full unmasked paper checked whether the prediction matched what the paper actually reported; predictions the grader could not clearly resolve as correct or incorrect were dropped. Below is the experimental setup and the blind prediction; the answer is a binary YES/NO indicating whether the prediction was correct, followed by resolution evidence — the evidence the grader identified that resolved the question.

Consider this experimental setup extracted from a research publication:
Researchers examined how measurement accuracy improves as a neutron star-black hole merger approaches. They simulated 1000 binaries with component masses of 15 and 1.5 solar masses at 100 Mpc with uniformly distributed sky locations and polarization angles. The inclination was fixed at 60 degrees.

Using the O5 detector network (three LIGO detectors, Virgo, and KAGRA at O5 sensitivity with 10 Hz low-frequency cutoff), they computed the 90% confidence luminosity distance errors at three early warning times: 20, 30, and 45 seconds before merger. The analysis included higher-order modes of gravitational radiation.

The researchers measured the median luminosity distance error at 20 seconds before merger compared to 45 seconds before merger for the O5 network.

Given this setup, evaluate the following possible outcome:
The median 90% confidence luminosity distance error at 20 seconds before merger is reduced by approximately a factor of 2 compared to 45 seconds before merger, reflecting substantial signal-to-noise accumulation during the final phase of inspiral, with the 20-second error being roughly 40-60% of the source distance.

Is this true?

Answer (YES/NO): NO